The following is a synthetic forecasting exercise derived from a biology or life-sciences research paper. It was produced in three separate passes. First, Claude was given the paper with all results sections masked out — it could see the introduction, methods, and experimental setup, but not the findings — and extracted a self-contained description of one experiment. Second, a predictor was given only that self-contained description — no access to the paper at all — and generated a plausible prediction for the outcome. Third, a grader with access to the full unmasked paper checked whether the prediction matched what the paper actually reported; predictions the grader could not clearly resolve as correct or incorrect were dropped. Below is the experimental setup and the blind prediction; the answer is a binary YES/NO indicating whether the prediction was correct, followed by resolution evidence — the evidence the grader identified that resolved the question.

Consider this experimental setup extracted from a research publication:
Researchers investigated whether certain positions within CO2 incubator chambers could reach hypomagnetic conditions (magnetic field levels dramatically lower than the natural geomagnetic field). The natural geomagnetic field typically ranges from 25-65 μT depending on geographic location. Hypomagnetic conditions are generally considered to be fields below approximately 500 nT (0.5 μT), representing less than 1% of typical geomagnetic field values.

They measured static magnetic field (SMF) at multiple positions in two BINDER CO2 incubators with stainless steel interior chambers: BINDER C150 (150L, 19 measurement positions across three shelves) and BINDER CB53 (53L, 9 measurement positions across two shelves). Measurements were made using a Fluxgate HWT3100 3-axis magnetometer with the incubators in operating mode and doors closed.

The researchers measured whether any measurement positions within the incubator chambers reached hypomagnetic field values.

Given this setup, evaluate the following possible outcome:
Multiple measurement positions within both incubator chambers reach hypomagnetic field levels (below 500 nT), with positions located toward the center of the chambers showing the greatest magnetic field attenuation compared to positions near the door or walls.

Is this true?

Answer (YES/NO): NO